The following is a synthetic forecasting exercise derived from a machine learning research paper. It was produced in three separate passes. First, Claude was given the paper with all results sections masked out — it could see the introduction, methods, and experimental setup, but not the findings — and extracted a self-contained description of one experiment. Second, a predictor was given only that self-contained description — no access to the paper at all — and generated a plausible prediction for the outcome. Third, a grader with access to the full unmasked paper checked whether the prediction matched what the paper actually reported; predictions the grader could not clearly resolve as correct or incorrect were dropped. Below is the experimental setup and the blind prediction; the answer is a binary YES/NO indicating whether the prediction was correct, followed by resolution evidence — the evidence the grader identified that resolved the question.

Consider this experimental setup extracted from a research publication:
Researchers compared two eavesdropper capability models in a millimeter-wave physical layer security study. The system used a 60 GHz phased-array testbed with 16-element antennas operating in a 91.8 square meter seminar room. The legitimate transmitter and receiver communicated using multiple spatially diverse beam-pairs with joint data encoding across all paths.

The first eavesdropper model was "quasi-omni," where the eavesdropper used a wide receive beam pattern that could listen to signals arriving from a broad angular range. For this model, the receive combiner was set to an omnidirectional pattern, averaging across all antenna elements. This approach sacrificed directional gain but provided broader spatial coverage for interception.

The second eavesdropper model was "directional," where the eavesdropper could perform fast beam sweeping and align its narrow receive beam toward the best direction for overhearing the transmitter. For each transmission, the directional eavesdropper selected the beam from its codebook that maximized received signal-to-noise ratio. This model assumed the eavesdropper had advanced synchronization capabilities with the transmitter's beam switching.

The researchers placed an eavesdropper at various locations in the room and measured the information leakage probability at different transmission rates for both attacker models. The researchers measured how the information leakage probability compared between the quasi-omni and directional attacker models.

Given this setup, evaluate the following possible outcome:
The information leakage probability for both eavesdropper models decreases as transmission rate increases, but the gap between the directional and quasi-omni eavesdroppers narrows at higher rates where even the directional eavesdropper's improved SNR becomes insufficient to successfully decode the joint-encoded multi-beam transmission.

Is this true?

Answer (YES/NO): NO